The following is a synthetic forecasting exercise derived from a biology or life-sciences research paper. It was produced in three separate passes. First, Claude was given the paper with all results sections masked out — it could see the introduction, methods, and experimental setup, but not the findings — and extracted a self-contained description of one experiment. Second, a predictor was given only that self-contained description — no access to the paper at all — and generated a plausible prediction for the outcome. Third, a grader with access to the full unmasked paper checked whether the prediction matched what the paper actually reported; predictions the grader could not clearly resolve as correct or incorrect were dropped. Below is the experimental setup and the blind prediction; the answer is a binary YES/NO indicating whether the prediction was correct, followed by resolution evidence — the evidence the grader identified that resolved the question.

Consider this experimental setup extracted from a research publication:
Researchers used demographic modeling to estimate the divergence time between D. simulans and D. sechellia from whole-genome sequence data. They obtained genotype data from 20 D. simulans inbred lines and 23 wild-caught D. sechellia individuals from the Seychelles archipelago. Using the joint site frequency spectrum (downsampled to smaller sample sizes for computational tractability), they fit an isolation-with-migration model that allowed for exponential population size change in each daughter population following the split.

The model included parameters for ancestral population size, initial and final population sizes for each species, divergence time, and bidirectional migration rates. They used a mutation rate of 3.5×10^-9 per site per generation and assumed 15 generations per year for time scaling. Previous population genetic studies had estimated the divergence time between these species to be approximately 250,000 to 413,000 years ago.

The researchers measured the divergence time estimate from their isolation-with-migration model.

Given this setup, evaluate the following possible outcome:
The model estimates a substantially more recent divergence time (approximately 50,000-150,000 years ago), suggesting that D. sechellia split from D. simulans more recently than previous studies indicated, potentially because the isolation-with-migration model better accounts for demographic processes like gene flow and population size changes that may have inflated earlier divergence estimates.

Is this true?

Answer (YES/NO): YES